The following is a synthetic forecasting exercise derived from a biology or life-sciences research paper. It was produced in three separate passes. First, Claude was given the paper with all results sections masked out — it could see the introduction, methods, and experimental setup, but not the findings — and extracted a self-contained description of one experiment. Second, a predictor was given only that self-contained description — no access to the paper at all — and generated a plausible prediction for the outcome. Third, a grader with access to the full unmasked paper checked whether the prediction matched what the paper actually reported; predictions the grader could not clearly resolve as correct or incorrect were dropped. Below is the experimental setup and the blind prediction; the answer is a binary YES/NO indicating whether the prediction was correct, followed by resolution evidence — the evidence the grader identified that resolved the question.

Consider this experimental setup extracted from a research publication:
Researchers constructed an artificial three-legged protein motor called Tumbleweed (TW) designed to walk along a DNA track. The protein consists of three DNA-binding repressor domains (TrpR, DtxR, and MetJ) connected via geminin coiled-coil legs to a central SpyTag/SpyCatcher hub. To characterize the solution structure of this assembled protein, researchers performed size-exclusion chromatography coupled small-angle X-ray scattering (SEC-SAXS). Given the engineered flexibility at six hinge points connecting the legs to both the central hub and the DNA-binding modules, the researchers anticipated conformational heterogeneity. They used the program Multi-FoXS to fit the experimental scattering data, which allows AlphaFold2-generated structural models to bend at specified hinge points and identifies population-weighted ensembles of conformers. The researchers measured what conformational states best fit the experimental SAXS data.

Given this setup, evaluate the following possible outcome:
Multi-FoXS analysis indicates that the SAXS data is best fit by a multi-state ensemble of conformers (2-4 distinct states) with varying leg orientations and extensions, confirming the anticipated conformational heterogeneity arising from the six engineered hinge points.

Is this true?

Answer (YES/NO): YES